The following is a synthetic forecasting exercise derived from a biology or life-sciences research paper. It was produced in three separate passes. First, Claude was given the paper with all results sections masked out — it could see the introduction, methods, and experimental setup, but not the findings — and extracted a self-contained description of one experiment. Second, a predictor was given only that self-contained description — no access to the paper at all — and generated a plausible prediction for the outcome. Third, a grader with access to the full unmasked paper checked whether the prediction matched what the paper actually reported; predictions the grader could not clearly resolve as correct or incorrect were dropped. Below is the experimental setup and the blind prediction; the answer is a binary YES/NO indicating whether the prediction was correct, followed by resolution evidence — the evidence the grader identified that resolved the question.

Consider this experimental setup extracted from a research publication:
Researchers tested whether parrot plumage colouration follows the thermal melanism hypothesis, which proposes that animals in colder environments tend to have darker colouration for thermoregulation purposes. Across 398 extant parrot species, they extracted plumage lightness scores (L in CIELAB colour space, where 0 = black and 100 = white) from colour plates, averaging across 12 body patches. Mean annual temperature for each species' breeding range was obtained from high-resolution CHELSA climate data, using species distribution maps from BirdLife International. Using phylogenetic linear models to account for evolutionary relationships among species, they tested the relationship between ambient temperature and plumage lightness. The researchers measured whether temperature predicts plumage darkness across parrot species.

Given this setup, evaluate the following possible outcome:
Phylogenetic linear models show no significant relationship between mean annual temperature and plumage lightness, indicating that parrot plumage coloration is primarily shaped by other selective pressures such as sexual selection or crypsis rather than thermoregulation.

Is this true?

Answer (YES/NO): YES